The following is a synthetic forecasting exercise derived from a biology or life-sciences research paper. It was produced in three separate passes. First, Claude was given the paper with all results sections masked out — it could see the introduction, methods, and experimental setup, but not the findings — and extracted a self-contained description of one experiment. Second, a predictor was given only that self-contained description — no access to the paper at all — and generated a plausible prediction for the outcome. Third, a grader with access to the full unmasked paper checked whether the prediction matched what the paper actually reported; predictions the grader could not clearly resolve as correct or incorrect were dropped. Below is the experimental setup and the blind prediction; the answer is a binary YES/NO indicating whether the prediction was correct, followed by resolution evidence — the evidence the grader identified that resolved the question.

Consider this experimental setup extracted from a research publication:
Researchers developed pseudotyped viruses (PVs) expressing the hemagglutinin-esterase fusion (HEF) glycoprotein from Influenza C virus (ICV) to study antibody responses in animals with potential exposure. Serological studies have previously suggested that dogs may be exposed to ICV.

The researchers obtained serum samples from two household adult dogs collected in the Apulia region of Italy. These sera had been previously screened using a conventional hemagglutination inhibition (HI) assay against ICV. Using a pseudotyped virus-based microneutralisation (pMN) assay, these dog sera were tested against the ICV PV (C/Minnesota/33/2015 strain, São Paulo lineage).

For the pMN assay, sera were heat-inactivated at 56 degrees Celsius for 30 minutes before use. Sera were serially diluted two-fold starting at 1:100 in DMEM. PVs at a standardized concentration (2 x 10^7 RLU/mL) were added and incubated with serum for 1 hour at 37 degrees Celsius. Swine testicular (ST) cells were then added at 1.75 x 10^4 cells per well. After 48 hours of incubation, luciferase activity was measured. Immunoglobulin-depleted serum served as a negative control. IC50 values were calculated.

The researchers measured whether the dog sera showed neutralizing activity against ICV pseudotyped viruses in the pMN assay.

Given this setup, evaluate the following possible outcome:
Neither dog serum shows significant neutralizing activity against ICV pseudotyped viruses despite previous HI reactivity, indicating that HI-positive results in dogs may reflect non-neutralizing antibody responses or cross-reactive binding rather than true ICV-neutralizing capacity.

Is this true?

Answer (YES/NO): NO